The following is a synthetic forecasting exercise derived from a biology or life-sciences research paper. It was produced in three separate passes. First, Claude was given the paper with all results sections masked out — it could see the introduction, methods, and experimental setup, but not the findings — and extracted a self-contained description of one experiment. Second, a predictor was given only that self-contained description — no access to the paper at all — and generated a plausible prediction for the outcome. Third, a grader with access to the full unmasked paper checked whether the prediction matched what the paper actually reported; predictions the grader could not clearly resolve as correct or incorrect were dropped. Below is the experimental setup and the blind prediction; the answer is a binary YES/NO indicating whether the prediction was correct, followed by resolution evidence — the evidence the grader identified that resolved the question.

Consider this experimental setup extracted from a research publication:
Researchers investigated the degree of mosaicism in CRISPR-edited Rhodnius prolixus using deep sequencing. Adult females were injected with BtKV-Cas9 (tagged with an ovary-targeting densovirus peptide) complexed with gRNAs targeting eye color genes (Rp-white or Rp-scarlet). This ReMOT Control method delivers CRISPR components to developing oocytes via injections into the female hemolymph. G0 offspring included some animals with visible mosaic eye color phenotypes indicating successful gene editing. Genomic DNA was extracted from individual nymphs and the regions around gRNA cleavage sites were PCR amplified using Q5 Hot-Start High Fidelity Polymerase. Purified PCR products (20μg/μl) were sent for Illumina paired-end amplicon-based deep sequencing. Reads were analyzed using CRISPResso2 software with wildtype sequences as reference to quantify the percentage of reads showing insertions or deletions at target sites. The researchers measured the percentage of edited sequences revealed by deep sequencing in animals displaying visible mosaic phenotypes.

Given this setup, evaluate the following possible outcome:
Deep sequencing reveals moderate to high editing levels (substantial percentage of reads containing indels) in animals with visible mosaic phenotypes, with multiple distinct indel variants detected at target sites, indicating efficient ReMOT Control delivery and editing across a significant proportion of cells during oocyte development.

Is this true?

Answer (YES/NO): NO